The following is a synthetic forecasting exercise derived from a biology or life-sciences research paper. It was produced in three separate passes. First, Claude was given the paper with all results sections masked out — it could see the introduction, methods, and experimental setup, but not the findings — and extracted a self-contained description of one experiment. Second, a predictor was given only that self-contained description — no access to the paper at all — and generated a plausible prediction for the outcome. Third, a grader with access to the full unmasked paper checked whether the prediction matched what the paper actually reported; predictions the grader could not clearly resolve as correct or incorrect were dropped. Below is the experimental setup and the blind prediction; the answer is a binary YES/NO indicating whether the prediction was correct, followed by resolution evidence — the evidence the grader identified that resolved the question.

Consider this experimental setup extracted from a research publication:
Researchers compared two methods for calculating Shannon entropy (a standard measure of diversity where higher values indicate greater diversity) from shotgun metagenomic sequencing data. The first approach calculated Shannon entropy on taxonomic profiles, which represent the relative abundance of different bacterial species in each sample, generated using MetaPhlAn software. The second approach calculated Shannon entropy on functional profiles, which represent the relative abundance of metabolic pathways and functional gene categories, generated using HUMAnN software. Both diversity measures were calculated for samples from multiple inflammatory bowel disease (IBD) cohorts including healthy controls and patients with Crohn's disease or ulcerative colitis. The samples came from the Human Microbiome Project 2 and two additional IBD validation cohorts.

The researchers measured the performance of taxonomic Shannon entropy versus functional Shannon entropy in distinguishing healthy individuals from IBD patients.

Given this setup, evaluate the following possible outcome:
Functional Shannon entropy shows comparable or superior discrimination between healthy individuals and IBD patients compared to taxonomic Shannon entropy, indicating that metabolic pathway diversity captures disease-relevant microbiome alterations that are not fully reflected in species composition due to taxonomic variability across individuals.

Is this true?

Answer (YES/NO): NO